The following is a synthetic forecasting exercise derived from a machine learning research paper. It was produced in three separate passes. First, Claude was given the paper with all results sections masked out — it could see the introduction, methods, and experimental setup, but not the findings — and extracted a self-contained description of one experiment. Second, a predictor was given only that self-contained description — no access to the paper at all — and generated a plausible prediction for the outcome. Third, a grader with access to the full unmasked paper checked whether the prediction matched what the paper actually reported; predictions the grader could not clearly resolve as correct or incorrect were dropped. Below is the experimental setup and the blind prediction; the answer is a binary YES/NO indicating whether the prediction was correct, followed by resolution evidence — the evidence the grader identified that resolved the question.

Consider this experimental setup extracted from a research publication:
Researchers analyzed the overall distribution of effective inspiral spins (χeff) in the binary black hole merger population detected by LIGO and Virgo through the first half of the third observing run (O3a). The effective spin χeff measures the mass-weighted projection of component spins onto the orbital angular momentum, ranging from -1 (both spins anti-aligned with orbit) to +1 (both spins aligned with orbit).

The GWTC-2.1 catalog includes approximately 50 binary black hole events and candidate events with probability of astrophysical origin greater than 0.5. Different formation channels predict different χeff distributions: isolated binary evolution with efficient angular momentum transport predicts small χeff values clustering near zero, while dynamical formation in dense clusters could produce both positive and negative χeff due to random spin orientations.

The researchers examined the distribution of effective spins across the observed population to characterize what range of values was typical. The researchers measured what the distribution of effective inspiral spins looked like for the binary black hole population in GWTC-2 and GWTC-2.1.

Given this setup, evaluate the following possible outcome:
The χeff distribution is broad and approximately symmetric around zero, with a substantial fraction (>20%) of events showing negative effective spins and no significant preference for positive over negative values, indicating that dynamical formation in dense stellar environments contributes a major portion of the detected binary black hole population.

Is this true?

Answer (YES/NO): NO